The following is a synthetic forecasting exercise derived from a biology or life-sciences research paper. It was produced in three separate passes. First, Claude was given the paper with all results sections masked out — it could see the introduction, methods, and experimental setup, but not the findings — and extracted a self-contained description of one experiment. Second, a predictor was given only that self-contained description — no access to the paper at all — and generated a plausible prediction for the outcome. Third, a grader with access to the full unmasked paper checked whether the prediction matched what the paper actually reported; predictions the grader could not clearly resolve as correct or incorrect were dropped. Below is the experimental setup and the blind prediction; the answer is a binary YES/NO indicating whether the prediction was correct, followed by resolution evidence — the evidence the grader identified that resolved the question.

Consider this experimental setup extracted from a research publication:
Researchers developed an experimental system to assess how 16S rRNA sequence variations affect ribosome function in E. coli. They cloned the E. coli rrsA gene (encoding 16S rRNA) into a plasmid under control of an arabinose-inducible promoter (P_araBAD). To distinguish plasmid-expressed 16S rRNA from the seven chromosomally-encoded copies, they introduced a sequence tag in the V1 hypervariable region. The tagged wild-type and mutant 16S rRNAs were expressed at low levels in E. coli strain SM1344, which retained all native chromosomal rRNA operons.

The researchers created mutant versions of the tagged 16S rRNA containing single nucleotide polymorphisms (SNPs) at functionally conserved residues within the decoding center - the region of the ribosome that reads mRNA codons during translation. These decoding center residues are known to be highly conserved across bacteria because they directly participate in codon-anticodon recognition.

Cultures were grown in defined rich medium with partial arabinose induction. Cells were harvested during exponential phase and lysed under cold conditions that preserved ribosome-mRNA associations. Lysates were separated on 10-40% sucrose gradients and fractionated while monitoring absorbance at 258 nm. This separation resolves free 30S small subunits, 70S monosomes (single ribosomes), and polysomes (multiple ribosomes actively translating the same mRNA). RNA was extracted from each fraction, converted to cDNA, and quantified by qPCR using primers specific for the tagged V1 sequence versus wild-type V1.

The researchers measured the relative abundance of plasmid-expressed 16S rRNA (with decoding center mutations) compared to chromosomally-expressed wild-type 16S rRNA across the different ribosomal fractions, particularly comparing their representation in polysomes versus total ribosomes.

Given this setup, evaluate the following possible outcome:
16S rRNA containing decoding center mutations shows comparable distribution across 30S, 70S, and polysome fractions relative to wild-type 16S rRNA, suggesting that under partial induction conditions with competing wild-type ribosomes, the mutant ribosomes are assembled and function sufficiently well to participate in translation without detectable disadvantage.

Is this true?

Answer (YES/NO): NO